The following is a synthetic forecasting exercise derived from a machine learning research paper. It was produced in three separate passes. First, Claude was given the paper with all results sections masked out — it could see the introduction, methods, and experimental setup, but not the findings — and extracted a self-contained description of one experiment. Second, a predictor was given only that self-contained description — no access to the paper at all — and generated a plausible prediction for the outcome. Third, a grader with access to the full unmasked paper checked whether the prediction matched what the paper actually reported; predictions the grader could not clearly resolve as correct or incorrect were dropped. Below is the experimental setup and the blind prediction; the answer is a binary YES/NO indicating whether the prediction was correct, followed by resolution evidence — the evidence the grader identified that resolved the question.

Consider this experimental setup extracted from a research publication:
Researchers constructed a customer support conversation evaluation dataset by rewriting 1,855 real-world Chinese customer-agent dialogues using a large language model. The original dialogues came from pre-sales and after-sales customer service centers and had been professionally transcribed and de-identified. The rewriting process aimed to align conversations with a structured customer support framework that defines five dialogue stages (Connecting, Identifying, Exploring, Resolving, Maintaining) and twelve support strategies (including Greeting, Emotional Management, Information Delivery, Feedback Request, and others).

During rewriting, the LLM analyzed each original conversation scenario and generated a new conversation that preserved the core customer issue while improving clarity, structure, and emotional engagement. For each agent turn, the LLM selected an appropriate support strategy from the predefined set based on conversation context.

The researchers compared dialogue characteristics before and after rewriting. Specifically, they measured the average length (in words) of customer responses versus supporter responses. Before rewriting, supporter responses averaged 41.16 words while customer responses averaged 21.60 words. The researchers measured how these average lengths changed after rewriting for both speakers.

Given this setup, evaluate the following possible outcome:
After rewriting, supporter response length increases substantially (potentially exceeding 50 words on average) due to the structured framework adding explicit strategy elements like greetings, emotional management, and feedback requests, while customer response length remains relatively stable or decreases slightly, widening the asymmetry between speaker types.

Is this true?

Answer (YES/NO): NO